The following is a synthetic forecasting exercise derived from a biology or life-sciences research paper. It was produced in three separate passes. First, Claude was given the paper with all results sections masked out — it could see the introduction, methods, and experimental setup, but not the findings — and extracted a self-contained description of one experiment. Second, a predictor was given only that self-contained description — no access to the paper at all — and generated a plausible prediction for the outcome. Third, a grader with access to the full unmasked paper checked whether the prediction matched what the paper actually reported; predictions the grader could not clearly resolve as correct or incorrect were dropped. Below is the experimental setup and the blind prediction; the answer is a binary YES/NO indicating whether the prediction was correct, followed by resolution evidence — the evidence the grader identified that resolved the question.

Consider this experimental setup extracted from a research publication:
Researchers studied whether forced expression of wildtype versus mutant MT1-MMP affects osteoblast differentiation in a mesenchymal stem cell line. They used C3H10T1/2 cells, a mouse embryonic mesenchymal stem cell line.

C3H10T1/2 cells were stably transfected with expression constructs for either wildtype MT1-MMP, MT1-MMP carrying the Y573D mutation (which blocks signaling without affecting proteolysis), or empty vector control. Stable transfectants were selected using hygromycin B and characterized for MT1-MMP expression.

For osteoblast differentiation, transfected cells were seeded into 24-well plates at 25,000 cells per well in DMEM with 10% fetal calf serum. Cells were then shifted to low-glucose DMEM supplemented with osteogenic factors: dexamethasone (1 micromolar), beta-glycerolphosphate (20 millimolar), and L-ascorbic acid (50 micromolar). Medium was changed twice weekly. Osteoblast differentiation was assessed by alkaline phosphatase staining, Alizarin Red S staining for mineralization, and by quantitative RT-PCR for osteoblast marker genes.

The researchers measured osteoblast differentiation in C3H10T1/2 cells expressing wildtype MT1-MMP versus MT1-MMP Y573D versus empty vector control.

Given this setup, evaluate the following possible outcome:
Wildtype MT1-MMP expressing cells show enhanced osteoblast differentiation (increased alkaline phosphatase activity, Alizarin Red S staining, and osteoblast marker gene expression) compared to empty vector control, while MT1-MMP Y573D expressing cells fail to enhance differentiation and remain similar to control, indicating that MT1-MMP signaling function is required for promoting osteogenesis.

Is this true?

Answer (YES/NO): NO